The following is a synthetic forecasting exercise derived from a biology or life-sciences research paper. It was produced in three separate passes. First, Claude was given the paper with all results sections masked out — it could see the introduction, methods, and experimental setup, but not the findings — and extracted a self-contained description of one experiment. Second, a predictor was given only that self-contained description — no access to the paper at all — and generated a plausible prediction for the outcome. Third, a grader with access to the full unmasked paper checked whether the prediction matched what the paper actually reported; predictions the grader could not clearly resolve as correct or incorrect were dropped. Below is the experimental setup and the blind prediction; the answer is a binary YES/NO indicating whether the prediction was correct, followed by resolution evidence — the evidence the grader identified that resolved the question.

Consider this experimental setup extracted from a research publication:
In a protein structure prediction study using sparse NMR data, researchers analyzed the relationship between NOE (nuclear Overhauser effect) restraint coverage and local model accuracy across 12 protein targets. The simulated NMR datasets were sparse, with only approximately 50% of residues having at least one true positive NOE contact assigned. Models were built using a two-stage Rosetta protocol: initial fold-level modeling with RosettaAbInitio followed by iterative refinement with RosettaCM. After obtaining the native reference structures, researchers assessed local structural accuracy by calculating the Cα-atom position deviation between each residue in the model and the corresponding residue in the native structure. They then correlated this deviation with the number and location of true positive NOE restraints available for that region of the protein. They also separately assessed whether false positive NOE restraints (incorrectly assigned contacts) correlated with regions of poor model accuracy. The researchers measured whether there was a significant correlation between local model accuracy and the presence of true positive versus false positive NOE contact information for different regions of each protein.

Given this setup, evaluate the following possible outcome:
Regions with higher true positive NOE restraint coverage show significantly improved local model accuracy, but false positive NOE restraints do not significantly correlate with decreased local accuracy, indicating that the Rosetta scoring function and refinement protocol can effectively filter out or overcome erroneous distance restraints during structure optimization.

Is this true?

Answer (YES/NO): YES